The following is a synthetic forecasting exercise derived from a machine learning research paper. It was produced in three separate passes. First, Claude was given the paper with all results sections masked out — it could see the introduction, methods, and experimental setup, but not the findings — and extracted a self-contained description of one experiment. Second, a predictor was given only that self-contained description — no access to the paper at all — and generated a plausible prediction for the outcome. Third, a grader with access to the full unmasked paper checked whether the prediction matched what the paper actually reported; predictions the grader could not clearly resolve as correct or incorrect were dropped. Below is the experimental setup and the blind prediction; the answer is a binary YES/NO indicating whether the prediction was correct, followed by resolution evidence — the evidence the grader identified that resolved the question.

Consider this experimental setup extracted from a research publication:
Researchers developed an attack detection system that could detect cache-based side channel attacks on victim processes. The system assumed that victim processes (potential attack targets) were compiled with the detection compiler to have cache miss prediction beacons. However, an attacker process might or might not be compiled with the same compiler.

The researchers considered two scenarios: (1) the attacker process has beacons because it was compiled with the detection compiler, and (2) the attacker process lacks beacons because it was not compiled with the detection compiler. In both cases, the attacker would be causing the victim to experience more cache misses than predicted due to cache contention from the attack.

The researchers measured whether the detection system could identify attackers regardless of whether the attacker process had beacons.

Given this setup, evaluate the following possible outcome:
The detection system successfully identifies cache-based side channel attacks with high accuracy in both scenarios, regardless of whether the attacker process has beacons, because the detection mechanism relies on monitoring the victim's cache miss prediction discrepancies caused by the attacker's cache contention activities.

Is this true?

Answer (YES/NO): YES